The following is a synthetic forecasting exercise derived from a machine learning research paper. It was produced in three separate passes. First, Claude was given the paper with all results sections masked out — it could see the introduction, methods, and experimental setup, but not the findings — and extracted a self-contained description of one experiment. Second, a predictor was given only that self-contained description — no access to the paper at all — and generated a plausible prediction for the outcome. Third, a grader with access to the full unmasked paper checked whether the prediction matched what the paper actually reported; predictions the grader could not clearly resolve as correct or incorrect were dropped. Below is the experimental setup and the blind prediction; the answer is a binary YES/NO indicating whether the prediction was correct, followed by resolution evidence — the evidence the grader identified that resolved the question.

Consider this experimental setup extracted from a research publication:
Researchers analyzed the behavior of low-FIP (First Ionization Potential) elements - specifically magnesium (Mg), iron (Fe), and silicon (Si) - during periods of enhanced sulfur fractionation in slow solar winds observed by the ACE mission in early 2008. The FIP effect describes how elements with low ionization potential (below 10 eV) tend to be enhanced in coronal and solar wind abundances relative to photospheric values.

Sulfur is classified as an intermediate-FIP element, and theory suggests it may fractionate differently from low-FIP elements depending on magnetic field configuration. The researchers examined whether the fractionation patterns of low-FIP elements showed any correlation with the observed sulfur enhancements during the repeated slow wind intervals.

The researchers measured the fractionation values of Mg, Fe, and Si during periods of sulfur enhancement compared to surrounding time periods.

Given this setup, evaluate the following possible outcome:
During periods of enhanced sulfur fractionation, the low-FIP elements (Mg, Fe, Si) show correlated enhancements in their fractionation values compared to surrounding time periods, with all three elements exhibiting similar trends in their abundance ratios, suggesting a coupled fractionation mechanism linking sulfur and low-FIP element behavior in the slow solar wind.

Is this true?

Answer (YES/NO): YES